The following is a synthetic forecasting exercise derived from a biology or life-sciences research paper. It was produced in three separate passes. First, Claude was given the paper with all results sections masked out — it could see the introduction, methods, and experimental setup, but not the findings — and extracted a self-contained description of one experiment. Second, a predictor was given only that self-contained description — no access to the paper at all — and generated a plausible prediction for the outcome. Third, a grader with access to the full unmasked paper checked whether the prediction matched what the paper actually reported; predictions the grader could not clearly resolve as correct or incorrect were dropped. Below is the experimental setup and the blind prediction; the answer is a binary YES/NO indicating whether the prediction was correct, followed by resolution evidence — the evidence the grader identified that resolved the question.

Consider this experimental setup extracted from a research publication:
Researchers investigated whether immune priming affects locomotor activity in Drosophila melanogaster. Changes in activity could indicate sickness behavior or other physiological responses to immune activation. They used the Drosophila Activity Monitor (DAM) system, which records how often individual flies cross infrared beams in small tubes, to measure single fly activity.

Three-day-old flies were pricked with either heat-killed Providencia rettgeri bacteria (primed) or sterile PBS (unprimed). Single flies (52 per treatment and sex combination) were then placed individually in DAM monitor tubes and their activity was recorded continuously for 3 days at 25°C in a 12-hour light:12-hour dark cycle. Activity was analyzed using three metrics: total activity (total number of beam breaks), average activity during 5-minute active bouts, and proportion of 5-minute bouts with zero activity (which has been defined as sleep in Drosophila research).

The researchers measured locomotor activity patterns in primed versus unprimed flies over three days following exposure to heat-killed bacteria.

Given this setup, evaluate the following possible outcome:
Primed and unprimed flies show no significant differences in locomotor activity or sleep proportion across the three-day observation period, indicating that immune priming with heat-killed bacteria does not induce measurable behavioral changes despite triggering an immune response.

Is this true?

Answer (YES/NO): YES